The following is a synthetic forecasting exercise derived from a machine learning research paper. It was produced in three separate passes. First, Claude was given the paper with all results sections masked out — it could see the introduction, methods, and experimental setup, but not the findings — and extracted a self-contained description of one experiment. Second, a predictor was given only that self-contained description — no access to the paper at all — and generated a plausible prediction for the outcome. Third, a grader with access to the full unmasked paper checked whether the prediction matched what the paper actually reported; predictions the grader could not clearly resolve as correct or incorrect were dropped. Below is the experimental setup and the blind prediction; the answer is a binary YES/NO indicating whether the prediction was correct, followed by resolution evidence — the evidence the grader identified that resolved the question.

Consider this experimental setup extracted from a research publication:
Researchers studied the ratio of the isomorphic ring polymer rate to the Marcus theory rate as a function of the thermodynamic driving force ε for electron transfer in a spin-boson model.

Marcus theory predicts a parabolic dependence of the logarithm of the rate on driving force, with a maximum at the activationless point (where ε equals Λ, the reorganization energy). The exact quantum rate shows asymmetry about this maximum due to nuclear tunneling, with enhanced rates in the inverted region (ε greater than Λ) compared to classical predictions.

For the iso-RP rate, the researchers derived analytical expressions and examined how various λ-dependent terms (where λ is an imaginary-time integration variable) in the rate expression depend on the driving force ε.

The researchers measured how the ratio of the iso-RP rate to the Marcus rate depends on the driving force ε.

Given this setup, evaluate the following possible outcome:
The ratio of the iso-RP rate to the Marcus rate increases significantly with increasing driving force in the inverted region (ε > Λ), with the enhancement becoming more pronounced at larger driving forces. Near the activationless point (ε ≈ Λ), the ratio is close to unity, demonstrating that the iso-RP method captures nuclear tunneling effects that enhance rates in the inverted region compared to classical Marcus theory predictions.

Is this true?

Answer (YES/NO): NO